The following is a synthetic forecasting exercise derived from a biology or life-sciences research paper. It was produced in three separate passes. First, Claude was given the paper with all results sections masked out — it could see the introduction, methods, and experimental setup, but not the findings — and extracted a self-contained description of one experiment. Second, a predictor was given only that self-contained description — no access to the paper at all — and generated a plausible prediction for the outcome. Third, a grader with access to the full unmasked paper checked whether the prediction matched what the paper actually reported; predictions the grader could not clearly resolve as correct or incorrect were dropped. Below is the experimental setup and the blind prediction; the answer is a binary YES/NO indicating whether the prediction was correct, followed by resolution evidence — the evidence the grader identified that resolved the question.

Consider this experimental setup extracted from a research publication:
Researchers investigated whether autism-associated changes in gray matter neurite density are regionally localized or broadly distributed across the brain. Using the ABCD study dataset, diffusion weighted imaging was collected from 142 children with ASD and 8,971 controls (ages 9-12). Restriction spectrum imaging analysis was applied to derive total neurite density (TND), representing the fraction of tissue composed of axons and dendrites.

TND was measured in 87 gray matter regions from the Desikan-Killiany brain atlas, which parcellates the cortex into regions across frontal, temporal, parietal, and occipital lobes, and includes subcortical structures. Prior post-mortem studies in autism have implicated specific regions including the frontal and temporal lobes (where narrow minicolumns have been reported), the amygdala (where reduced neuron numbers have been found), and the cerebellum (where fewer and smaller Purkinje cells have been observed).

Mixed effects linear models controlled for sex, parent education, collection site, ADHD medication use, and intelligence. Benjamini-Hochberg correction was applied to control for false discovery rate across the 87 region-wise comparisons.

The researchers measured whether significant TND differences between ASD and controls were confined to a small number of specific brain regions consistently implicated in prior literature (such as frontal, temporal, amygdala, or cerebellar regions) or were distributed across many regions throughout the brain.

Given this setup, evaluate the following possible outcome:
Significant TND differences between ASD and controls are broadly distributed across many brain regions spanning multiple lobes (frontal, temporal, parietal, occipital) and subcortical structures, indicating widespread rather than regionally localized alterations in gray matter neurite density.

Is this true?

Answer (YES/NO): NO